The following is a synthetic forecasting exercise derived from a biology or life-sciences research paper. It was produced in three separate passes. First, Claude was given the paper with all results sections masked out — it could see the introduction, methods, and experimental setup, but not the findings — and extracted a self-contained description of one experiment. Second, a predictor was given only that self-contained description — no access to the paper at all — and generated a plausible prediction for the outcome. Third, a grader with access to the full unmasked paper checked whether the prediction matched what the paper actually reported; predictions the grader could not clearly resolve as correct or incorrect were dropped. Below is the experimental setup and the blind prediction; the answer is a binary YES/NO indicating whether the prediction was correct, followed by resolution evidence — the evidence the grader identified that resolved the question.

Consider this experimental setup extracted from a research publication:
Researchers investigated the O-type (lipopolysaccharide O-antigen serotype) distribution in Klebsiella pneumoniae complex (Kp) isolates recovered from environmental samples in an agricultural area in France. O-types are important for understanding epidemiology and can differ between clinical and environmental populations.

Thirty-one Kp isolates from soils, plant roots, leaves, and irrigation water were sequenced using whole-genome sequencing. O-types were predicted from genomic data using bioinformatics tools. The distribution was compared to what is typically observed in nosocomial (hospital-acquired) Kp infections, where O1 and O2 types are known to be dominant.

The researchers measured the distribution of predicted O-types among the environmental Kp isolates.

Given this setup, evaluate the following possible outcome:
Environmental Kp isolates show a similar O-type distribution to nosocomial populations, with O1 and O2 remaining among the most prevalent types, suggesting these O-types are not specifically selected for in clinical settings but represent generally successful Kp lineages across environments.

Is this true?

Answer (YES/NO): NO